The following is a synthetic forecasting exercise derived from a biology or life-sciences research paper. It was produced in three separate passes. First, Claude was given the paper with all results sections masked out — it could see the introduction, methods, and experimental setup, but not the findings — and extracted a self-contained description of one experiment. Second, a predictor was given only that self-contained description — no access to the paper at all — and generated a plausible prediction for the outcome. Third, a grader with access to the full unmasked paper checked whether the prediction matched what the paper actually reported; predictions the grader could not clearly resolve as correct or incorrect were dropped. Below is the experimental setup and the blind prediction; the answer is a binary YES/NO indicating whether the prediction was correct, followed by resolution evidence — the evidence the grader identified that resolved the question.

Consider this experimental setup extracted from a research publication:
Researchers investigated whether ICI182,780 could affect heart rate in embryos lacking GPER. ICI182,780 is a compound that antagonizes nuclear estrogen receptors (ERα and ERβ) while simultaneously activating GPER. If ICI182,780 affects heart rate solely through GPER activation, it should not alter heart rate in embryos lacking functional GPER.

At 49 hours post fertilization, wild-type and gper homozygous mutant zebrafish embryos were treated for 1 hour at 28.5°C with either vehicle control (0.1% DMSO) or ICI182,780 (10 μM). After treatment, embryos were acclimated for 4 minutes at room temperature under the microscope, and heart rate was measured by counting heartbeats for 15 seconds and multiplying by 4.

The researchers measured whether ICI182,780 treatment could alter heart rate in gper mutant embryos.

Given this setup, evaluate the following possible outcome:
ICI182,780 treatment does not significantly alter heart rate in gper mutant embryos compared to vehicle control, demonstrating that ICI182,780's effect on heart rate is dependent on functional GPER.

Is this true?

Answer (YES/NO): YES